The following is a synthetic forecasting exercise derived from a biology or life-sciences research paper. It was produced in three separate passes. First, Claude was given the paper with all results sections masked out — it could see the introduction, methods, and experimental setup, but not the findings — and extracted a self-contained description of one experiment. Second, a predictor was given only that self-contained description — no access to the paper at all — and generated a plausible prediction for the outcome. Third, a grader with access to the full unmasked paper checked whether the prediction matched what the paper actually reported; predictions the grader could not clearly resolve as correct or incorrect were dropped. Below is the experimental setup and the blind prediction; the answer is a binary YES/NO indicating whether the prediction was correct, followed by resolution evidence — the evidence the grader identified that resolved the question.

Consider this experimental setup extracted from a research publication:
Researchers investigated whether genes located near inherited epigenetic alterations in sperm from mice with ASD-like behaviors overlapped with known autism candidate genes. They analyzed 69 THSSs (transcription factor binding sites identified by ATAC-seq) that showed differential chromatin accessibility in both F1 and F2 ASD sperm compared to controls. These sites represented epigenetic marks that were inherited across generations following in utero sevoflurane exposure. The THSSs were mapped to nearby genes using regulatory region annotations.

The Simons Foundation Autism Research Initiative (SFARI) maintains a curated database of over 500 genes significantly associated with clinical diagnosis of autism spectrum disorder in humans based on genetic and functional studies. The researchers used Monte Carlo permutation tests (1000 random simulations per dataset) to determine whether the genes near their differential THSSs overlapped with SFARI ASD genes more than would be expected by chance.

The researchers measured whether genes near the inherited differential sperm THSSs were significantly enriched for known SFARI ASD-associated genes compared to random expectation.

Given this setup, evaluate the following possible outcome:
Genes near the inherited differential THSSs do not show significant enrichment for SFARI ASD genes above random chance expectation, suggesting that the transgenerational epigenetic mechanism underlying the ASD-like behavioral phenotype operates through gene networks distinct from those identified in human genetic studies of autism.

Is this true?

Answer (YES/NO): NO